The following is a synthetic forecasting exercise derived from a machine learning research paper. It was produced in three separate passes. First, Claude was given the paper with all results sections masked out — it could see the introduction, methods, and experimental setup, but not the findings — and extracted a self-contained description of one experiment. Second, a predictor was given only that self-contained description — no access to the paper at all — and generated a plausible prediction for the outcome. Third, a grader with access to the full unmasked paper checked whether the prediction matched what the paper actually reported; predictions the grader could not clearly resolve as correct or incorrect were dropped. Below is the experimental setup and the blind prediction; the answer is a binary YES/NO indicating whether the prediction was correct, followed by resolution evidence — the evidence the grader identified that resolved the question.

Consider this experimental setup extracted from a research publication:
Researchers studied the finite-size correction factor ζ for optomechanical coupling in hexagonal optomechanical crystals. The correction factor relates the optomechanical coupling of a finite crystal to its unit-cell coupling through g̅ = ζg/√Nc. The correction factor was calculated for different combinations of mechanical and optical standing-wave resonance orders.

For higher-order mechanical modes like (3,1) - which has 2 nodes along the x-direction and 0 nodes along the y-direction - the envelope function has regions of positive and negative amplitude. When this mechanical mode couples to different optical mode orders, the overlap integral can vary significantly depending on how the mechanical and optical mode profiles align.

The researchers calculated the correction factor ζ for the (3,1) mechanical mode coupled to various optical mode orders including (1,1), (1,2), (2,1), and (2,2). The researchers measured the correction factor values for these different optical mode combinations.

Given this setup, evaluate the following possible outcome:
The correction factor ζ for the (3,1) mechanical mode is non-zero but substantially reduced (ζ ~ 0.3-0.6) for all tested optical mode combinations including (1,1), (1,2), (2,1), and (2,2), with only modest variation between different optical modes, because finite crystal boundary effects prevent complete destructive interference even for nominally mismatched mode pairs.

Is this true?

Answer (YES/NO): NO